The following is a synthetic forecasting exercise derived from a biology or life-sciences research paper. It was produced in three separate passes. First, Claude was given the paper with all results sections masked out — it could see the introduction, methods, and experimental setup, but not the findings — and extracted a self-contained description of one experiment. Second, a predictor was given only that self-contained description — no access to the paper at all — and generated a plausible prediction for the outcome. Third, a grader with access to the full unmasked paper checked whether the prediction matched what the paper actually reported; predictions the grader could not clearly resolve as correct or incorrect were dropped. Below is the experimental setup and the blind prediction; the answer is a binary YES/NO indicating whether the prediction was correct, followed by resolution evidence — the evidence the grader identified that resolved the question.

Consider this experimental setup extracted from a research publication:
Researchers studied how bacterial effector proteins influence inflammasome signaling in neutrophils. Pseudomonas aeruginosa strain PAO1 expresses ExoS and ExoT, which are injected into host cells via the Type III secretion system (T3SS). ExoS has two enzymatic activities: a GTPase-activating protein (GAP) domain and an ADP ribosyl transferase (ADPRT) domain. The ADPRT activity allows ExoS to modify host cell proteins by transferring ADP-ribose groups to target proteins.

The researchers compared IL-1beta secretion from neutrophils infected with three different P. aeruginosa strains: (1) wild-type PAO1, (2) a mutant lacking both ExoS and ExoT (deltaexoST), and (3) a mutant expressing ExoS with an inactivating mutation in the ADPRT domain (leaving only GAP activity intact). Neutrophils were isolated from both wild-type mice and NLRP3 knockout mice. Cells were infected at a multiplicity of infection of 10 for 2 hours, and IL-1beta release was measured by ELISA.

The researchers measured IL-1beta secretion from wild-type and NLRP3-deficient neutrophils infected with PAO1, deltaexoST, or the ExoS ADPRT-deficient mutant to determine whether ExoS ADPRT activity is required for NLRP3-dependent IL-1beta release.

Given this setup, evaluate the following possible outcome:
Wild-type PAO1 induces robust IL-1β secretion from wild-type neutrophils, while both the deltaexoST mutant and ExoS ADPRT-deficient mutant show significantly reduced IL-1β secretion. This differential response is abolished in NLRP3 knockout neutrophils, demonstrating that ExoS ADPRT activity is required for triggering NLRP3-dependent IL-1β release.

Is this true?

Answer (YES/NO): NO